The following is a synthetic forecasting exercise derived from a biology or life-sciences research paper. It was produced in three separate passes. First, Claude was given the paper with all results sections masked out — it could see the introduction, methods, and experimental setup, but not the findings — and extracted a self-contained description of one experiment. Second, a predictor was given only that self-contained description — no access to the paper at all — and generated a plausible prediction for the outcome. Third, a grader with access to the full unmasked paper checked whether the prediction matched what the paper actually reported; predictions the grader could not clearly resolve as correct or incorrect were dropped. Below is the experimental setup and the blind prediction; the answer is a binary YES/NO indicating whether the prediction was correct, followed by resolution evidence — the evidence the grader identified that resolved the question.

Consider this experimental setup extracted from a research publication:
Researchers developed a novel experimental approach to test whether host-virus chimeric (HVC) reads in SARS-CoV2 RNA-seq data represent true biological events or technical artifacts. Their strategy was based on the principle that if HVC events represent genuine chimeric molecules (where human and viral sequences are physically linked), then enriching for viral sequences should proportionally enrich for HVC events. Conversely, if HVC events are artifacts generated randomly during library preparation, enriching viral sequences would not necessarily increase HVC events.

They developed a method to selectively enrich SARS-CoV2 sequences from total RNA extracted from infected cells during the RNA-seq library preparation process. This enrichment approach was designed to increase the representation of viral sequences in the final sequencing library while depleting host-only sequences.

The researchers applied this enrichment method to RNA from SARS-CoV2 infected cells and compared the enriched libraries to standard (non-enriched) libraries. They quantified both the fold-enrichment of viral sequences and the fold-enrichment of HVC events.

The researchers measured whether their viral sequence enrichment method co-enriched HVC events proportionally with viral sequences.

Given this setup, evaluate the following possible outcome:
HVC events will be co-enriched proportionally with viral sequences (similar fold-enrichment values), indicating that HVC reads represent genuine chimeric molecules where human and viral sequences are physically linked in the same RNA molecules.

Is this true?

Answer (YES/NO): NO